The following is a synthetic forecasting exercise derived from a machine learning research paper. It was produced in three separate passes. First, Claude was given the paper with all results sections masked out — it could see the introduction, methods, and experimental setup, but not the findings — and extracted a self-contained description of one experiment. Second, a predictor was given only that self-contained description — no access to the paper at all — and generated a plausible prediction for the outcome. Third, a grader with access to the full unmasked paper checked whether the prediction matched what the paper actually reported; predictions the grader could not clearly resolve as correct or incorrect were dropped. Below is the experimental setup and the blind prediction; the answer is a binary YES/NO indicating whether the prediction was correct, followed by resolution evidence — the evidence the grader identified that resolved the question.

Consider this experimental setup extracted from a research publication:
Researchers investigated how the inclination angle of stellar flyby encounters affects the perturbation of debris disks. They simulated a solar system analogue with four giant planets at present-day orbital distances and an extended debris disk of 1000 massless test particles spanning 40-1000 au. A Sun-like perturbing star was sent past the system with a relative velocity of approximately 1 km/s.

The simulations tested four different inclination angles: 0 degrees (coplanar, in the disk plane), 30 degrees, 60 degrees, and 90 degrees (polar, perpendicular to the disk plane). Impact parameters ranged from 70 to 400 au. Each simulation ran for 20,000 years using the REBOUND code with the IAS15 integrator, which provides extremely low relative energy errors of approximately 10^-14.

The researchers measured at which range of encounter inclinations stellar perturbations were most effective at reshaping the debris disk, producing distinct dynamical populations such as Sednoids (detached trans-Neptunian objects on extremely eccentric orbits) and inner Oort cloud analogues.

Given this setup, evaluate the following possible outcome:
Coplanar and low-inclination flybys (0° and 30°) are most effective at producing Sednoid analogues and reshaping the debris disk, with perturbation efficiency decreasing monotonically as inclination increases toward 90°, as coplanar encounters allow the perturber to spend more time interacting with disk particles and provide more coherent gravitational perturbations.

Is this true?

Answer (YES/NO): NO